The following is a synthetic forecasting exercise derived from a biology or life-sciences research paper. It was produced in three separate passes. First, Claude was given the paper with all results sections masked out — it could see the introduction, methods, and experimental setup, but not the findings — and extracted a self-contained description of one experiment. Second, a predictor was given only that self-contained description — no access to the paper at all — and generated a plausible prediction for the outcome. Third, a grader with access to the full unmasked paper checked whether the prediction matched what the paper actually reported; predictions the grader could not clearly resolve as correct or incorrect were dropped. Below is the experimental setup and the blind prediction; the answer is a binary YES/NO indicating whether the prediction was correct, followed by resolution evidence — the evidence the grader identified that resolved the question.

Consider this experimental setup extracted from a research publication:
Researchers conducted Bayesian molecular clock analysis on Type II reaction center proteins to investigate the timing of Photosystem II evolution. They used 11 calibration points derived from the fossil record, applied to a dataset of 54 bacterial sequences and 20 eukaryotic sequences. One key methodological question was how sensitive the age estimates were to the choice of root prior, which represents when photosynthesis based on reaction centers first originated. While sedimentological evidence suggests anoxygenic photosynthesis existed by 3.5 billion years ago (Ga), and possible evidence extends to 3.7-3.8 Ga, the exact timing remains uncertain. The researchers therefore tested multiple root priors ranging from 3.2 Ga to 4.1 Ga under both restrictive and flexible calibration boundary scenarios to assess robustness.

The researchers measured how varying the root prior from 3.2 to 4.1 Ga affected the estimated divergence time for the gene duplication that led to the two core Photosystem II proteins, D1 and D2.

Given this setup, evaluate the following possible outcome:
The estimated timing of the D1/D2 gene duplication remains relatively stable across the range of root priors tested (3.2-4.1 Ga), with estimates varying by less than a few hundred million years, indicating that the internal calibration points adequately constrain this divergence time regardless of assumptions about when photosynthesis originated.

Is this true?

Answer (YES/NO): NO